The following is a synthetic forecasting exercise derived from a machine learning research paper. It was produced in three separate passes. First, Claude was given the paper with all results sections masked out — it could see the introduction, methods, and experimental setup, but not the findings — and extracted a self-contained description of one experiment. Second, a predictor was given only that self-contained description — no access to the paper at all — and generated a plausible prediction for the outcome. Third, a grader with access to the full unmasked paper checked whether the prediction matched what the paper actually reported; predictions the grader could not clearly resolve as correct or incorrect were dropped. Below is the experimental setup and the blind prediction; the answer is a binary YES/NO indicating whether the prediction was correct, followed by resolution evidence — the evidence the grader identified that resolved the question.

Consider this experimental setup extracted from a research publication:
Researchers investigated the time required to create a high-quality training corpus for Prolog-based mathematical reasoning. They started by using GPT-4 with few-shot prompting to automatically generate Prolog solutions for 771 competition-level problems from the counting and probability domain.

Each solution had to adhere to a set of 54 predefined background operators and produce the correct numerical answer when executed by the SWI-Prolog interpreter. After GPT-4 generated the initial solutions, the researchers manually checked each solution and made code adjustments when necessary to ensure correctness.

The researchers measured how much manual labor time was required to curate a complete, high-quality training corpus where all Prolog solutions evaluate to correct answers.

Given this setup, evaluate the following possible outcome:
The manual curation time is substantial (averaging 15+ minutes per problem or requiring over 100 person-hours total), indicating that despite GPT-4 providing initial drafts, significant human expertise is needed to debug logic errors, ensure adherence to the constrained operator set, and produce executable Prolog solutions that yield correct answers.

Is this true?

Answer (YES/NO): YES